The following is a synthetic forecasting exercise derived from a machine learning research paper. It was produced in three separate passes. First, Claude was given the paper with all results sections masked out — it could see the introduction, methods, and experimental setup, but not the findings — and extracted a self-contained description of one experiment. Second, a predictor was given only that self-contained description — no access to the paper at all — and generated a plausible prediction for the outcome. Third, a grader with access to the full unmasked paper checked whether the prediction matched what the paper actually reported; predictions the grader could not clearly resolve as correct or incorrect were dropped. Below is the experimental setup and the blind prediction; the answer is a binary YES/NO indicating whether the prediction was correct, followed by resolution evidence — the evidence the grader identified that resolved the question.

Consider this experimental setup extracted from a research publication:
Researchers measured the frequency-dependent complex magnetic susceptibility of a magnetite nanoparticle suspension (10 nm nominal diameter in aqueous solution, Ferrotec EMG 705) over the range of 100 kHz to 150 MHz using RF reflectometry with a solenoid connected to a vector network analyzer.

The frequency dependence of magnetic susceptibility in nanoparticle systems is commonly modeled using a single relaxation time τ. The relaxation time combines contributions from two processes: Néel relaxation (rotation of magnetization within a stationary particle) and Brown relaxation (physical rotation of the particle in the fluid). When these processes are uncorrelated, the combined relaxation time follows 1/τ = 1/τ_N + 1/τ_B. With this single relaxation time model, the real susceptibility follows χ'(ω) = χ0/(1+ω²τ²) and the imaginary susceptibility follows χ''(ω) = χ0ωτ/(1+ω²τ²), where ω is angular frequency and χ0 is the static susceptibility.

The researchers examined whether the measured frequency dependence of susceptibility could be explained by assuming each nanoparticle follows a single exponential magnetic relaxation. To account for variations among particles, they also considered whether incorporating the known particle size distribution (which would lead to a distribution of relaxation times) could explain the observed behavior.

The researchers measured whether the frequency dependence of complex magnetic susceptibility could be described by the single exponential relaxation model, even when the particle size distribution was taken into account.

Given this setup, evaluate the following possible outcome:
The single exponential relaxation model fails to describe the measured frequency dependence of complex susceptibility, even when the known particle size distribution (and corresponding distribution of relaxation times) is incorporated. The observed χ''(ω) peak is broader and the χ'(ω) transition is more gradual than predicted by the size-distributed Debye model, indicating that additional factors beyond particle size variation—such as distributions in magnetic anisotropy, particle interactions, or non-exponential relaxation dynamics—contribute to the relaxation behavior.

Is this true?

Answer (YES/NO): NO